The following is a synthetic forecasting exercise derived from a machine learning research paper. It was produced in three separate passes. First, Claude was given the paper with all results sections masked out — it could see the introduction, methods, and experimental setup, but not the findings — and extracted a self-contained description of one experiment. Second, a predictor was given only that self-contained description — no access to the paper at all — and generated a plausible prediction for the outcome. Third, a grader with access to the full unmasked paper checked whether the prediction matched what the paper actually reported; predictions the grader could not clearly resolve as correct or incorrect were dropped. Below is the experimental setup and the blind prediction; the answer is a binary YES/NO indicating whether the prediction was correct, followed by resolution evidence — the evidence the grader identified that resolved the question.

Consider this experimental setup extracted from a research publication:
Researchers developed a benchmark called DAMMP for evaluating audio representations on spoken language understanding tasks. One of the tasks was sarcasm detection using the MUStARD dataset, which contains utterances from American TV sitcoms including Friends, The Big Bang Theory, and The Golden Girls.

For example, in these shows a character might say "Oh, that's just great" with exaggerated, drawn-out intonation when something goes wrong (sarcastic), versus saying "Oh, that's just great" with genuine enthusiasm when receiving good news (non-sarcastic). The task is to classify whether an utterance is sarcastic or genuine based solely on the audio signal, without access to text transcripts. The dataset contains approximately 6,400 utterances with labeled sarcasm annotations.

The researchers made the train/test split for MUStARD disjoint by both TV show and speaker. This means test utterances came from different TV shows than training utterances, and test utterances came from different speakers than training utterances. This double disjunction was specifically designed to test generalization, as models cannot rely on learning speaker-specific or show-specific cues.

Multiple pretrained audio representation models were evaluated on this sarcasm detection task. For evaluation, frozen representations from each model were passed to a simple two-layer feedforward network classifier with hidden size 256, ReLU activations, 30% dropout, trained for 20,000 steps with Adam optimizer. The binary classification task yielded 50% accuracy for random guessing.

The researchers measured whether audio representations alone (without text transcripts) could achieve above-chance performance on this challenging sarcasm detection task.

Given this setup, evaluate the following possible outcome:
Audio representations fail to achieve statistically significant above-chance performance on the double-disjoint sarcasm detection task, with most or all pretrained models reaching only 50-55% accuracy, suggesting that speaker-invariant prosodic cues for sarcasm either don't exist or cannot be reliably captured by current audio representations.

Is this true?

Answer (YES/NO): NO